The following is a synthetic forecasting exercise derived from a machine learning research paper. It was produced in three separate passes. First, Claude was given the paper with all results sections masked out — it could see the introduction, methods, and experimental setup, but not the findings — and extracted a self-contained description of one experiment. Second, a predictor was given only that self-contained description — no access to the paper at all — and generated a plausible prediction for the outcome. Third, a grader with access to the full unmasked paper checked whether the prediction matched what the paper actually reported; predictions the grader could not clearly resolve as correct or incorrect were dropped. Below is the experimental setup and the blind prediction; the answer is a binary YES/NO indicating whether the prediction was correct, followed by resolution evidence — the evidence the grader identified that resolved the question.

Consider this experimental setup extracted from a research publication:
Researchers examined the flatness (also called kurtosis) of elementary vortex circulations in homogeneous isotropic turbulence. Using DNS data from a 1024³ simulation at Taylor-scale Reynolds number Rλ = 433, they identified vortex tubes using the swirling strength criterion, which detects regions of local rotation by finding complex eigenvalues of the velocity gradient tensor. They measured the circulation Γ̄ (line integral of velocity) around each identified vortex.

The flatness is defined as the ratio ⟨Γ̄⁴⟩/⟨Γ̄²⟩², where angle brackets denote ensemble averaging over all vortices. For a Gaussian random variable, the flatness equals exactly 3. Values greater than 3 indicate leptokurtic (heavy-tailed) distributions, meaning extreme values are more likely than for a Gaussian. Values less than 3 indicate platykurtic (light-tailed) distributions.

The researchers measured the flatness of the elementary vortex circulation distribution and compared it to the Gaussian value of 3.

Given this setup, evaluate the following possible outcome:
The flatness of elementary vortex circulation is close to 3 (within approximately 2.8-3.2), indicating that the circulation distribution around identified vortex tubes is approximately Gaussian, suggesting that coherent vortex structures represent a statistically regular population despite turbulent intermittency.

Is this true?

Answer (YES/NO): NO